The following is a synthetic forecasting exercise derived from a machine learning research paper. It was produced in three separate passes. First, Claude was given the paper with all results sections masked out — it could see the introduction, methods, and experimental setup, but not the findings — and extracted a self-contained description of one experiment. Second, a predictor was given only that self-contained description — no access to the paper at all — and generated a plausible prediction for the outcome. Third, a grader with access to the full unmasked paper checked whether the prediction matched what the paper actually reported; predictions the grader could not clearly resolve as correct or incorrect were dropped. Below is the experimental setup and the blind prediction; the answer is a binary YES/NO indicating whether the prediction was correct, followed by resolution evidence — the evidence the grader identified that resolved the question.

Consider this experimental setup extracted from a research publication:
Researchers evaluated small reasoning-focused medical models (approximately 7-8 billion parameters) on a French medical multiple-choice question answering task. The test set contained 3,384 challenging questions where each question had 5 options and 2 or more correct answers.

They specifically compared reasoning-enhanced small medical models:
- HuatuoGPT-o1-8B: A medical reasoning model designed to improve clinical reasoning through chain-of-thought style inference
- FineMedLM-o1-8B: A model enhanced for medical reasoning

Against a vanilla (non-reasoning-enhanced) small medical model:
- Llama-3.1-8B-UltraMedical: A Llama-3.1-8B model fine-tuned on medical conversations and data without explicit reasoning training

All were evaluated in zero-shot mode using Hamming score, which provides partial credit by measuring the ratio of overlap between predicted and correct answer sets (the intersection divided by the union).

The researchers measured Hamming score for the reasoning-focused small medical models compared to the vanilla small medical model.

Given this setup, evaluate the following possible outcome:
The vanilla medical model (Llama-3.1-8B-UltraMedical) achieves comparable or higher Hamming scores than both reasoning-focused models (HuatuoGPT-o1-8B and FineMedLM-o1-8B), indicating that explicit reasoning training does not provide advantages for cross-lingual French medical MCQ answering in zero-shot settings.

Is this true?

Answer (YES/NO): NO